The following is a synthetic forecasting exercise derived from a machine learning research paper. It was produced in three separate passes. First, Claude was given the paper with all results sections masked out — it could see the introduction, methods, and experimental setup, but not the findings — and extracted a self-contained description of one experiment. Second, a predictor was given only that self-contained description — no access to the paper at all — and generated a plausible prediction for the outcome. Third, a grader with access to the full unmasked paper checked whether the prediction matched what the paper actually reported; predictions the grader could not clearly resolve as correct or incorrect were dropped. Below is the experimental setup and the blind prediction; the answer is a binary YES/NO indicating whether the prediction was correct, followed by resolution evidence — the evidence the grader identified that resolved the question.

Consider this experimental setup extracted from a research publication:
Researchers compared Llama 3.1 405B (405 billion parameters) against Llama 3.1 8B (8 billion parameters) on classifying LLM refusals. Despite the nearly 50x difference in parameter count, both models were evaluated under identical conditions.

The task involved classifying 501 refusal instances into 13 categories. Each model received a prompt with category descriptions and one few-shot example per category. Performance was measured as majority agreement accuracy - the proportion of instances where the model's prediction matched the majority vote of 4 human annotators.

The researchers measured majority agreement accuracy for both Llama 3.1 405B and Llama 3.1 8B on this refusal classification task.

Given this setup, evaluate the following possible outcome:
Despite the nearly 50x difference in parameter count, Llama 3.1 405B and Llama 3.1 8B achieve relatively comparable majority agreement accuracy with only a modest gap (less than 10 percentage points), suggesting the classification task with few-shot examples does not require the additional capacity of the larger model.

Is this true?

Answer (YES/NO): YES